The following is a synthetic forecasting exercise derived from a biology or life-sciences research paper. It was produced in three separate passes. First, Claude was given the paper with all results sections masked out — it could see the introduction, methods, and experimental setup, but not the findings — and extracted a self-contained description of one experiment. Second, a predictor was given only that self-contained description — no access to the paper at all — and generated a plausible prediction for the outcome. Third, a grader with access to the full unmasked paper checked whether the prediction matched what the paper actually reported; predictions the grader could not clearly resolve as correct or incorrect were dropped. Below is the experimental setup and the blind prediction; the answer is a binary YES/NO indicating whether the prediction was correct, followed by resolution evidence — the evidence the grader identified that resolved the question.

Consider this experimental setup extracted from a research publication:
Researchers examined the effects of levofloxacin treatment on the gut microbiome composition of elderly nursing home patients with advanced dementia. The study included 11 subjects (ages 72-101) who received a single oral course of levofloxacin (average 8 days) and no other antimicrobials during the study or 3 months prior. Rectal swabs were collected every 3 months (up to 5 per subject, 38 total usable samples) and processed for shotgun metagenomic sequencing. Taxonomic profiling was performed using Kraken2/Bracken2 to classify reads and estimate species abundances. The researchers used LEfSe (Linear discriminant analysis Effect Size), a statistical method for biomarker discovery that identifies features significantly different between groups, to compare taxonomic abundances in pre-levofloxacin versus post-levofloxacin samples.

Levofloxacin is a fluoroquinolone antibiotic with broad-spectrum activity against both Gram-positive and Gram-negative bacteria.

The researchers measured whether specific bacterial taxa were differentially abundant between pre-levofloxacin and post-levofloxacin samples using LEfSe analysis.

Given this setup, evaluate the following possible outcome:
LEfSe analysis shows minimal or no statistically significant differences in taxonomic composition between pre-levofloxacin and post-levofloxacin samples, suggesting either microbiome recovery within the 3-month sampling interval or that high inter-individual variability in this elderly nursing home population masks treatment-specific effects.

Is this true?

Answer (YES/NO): YES